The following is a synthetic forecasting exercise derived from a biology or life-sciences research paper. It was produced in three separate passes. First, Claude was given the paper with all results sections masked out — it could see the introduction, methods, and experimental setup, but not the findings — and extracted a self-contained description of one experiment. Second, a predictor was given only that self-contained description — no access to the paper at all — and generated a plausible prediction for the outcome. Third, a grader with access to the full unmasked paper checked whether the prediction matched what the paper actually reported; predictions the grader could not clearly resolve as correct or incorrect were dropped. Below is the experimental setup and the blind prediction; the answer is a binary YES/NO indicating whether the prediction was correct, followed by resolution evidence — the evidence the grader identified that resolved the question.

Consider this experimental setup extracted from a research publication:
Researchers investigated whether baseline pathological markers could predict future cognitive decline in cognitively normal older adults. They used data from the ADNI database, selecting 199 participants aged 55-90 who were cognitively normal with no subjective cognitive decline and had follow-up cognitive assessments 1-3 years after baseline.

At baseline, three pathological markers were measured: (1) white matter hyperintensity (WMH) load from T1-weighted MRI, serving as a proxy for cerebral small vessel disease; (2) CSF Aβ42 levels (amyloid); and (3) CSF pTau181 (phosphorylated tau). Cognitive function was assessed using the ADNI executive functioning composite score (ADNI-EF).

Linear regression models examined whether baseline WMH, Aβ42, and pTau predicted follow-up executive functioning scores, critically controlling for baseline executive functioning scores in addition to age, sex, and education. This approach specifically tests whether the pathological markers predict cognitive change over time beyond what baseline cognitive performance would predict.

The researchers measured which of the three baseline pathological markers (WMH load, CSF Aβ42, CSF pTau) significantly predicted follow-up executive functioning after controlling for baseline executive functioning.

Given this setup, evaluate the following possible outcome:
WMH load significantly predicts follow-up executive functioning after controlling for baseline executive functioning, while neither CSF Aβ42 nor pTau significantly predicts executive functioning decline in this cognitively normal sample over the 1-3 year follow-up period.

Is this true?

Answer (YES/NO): YES